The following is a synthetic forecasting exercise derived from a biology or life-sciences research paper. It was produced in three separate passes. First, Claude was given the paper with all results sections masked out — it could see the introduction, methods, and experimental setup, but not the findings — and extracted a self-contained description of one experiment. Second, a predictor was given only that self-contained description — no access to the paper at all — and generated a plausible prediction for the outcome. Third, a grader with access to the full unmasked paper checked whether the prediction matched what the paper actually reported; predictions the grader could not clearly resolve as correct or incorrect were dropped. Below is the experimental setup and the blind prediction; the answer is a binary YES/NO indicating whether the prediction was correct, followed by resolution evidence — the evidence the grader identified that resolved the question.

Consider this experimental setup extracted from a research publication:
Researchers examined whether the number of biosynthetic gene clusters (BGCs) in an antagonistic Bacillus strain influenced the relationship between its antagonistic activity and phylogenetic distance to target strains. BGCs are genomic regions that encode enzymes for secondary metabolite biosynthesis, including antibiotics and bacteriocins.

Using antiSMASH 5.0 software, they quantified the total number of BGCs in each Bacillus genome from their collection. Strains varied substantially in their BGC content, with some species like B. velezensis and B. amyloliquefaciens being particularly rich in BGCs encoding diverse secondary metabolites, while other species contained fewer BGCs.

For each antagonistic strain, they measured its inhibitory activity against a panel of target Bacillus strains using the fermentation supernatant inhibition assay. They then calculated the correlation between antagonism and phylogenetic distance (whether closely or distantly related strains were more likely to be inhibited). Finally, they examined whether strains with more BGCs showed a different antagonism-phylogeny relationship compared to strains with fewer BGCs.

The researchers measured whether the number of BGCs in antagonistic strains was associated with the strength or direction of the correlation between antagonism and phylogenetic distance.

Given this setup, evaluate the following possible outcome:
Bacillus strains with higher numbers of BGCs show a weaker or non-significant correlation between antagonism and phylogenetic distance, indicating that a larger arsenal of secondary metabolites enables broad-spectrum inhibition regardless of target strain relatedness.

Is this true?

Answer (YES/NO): NO